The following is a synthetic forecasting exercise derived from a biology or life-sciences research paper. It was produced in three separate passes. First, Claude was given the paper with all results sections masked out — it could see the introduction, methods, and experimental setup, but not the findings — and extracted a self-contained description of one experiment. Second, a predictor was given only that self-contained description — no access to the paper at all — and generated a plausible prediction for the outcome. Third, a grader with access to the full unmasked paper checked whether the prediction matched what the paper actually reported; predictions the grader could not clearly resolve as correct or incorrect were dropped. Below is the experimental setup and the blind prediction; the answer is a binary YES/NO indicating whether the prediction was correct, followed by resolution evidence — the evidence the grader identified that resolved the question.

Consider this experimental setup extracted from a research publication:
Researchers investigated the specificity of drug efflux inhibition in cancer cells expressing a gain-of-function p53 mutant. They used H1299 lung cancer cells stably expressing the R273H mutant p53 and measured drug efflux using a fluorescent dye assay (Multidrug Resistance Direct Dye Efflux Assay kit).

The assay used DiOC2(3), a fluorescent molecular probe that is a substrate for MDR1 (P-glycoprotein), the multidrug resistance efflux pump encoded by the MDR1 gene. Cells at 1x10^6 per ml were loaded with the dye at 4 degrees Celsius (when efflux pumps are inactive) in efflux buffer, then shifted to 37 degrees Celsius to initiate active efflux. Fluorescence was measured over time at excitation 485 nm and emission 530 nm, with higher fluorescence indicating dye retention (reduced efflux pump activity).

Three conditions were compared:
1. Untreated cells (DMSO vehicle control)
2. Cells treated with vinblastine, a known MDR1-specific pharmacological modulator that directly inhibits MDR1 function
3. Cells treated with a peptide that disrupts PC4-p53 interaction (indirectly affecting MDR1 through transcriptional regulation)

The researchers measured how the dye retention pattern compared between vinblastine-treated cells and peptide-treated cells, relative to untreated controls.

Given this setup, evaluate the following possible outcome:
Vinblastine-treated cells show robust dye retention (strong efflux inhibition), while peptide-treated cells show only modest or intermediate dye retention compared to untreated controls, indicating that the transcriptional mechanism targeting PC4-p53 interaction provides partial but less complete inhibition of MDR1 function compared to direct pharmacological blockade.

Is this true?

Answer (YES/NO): NO